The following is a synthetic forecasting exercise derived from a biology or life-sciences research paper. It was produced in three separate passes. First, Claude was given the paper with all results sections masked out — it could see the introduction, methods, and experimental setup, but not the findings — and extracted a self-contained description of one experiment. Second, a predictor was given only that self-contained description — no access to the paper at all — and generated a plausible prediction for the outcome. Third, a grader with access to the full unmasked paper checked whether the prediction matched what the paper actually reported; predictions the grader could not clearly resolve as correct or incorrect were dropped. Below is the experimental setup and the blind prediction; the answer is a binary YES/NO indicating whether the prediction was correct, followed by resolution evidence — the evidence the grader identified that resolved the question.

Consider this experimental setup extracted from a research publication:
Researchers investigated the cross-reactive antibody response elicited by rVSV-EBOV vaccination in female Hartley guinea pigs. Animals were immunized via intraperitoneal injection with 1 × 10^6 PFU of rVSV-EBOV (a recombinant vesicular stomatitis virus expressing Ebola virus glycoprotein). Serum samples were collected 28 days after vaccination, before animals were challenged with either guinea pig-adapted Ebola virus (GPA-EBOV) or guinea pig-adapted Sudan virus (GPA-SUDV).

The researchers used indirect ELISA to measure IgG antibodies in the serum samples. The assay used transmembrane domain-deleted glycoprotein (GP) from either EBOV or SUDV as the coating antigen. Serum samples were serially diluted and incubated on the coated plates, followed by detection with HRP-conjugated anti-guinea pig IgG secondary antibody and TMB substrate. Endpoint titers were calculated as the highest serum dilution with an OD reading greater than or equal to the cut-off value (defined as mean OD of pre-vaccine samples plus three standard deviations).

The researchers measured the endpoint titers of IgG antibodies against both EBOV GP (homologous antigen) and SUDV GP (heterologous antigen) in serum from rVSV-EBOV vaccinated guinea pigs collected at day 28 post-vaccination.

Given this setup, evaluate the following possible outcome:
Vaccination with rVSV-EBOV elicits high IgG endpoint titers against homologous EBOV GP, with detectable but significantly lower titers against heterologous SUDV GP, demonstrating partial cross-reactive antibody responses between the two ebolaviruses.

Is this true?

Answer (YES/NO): YES